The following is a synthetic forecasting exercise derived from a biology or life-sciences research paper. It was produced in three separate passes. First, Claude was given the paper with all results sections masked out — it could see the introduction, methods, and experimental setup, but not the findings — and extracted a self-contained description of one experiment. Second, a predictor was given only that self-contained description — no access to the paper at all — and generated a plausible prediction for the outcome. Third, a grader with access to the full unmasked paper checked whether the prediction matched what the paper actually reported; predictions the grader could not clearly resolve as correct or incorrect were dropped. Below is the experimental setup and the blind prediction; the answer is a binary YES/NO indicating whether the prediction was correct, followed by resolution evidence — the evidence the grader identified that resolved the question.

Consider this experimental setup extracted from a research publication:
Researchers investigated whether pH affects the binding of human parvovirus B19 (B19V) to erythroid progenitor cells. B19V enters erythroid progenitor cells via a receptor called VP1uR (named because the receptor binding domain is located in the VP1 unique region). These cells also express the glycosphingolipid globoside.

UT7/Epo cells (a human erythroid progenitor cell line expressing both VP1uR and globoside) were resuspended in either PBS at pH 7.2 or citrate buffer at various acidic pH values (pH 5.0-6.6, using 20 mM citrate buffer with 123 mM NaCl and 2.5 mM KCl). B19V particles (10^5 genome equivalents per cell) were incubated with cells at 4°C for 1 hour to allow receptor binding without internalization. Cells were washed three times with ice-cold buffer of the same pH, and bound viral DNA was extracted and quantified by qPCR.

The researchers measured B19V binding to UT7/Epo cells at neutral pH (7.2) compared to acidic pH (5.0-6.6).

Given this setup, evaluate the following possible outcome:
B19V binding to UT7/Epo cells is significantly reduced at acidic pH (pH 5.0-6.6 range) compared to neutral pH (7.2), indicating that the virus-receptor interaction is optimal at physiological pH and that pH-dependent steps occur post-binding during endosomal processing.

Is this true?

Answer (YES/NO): YES